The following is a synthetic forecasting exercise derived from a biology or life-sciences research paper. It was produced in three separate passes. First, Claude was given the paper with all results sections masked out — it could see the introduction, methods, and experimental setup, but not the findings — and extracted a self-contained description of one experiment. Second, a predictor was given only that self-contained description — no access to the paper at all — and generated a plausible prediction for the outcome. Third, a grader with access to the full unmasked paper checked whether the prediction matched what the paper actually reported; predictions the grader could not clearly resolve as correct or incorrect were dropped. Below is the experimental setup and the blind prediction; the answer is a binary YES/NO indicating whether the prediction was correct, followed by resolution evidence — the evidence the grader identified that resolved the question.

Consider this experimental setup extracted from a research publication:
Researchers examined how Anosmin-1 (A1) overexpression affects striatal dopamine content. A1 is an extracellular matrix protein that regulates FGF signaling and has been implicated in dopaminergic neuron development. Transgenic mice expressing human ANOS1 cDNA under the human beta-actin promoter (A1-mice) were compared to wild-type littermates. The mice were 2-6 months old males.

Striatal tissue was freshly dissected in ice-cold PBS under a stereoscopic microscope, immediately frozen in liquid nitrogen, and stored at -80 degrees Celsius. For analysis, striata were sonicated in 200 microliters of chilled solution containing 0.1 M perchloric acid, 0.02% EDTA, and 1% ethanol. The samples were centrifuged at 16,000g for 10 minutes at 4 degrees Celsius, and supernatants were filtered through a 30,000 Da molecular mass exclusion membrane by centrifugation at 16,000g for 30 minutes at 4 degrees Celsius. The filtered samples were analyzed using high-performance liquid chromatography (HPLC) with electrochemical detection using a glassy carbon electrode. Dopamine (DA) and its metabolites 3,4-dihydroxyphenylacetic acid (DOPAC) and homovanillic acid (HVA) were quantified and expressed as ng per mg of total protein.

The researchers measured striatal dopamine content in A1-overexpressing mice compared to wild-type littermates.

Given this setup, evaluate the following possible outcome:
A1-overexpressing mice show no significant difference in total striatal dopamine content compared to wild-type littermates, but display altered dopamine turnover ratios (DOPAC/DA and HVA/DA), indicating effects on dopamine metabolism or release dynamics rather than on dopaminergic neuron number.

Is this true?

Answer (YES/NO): NO